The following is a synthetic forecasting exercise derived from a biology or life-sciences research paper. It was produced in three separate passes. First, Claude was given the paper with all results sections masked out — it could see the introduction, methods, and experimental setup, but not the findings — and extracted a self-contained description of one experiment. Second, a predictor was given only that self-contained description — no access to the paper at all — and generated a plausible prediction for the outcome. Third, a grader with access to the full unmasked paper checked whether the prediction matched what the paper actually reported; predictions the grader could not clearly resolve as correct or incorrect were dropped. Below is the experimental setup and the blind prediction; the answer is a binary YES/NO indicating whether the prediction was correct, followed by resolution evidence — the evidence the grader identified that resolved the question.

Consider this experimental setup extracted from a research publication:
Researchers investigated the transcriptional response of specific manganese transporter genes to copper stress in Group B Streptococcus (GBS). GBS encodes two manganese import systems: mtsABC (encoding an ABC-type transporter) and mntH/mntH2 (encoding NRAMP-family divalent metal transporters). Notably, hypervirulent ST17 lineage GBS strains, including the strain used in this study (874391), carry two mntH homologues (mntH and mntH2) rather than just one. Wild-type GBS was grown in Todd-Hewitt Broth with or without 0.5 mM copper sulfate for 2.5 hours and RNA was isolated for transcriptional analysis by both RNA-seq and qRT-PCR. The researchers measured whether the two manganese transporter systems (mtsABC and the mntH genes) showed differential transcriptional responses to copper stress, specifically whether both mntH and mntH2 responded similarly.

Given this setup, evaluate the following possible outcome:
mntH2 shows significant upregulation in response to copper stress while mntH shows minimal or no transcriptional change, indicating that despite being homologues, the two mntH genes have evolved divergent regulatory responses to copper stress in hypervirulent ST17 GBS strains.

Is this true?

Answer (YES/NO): YES